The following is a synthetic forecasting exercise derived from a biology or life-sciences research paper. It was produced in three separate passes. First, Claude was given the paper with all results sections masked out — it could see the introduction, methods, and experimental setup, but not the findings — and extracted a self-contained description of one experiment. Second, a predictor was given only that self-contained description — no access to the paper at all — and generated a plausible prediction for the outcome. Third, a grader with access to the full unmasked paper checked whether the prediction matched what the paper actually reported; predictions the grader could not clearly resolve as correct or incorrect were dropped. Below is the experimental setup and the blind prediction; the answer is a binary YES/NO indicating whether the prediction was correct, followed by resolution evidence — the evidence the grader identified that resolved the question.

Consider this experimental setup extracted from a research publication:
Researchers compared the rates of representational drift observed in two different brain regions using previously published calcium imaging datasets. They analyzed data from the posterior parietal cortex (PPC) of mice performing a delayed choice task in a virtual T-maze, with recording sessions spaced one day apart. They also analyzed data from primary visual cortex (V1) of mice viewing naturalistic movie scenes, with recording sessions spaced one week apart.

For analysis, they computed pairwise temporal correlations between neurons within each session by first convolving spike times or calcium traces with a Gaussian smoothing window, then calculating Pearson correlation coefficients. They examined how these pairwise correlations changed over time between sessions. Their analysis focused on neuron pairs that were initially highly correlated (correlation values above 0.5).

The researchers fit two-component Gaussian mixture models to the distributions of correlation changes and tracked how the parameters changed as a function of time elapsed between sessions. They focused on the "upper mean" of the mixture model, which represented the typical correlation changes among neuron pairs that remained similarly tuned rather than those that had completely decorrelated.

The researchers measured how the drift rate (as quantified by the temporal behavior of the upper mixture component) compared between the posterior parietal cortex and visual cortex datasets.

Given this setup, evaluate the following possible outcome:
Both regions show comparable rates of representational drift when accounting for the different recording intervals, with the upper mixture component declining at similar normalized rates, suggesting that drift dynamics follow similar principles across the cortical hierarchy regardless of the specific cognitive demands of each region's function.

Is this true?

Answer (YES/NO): NO